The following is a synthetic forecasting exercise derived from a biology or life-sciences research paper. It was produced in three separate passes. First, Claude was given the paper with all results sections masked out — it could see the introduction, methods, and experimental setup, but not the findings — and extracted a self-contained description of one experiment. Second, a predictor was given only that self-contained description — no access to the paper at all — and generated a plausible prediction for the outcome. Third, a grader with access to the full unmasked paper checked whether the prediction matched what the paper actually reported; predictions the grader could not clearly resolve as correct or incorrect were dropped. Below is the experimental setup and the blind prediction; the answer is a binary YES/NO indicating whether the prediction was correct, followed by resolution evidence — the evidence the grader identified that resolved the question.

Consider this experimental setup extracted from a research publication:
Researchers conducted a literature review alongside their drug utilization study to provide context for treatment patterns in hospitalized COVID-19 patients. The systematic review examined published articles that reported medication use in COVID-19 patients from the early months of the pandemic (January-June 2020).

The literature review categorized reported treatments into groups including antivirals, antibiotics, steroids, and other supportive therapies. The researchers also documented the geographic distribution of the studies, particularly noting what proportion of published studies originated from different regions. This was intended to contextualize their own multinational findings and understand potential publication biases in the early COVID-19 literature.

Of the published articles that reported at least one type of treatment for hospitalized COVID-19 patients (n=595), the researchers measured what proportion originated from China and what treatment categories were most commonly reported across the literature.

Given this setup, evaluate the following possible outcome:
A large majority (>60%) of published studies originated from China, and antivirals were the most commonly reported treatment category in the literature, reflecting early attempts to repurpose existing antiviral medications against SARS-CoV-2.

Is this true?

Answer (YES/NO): NO